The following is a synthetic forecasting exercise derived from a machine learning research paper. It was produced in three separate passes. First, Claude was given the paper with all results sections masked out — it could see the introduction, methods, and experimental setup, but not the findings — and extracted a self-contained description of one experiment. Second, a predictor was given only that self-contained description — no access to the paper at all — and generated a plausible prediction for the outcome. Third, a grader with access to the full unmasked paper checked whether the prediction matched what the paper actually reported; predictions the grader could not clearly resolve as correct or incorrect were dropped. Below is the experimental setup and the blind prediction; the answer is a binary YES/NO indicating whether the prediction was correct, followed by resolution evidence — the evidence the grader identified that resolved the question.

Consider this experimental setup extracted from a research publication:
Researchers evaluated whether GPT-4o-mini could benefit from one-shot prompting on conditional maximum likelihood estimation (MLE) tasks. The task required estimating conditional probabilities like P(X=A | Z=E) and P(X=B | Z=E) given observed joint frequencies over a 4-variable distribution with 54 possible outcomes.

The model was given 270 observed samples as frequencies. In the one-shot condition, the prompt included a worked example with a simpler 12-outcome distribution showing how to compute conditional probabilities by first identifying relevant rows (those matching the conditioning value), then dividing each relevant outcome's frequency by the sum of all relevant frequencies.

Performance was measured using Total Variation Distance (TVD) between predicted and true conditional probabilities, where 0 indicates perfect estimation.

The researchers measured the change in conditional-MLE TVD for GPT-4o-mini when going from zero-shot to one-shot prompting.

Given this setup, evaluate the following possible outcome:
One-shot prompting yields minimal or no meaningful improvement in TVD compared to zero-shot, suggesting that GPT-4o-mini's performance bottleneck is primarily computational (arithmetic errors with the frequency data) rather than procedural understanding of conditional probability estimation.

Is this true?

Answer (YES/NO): NO